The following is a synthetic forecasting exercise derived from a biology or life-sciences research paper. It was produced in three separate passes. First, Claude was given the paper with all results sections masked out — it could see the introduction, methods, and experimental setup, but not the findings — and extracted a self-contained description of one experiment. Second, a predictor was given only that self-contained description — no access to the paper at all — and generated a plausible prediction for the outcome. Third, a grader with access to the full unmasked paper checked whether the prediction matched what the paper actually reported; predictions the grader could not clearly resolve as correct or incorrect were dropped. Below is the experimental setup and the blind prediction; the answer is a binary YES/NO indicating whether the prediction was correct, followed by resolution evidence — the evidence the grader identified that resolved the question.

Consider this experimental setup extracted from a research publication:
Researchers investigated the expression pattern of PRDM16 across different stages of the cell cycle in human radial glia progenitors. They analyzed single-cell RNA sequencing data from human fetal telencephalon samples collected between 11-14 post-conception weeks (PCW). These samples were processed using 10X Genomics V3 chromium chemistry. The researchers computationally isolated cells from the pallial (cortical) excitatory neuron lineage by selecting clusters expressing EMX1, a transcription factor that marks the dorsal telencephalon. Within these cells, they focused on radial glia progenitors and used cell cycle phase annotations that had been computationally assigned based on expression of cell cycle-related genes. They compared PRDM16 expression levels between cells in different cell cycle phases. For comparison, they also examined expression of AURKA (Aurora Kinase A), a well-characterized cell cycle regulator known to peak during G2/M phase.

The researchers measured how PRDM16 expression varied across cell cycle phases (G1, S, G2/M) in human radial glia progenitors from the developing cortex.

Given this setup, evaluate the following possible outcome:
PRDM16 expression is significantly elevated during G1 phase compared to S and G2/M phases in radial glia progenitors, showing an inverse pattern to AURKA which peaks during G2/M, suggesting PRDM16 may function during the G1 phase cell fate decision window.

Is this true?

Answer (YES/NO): NO